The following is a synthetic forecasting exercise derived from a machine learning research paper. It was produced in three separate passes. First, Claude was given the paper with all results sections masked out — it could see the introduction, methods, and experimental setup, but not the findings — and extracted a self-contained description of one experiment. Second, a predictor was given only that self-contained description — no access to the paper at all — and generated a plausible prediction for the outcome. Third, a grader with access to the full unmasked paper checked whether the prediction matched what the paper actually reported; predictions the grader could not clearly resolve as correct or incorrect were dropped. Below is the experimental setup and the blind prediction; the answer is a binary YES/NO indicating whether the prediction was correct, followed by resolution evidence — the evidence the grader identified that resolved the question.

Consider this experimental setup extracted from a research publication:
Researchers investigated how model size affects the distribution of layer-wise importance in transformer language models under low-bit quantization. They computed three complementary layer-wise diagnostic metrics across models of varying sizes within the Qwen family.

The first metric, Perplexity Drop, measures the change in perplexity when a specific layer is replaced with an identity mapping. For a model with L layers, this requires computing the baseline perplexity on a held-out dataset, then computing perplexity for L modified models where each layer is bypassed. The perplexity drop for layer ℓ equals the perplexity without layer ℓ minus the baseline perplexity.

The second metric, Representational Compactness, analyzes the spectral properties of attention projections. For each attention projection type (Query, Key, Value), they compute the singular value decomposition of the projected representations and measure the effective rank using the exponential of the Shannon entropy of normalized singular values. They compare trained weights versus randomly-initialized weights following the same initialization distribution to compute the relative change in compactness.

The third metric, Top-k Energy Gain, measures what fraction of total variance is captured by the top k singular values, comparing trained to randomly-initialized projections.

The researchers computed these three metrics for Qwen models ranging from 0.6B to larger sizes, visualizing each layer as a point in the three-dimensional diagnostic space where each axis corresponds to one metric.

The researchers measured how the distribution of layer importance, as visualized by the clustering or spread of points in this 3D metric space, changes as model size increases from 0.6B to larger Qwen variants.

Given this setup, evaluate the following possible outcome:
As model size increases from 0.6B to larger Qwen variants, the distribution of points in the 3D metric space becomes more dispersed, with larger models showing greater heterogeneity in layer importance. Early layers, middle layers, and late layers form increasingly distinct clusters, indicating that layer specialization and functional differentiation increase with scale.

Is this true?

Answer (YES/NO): NO